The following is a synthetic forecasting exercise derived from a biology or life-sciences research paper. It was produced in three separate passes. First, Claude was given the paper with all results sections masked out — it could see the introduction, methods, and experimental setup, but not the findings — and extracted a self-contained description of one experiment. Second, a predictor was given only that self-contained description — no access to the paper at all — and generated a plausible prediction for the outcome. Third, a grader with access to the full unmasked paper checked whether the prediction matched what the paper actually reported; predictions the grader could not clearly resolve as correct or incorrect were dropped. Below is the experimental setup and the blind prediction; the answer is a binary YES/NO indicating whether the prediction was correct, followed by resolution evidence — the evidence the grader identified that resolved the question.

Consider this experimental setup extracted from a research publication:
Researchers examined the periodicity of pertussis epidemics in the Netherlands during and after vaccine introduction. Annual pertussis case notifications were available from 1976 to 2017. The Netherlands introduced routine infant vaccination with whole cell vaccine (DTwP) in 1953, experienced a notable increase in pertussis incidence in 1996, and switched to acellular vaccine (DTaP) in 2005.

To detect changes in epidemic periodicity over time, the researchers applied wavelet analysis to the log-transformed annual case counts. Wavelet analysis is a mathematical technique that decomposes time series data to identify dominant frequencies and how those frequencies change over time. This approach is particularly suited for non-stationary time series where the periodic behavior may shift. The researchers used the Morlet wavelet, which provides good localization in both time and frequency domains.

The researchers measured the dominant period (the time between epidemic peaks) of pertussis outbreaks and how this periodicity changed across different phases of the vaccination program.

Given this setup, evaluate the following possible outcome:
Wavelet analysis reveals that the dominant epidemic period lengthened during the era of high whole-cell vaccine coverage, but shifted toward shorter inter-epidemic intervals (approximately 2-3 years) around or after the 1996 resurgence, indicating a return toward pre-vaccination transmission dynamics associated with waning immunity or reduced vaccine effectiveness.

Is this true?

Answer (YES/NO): NO